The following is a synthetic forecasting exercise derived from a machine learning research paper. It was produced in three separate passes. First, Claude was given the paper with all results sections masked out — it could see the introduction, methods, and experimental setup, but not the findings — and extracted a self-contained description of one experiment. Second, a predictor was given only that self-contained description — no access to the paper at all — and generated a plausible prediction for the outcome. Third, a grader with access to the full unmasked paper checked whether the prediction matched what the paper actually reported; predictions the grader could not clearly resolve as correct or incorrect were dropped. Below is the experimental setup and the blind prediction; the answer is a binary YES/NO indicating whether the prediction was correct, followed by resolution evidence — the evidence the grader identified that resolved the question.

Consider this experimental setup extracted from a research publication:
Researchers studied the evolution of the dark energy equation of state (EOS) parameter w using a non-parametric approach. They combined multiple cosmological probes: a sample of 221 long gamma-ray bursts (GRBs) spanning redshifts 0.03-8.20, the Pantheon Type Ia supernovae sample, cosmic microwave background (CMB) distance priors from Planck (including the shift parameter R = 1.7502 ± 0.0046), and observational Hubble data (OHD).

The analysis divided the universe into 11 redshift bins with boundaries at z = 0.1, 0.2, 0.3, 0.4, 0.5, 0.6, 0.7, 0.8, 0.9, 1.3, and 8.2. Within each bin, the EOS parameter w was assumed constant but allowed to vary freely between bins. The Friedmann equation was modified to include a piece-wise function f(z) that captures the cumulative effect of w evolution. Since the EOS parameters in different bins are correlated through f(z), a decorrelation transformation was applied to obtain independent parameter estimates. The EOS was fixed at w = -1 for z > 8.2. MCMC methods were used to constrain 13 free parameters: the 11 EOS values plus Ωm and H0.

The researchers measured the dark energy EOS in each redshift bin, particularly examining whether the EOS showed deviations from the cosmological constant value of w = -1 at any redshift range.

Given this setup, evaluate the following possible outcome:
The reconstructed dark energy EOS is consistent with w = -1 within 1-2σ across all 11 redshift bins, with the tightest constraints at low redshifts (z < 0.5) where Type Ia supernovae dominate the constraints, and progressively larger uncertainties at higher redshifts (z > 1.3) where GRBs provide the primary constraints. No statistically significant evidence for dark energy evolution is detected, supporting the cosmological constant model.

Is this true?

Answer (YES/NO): NO